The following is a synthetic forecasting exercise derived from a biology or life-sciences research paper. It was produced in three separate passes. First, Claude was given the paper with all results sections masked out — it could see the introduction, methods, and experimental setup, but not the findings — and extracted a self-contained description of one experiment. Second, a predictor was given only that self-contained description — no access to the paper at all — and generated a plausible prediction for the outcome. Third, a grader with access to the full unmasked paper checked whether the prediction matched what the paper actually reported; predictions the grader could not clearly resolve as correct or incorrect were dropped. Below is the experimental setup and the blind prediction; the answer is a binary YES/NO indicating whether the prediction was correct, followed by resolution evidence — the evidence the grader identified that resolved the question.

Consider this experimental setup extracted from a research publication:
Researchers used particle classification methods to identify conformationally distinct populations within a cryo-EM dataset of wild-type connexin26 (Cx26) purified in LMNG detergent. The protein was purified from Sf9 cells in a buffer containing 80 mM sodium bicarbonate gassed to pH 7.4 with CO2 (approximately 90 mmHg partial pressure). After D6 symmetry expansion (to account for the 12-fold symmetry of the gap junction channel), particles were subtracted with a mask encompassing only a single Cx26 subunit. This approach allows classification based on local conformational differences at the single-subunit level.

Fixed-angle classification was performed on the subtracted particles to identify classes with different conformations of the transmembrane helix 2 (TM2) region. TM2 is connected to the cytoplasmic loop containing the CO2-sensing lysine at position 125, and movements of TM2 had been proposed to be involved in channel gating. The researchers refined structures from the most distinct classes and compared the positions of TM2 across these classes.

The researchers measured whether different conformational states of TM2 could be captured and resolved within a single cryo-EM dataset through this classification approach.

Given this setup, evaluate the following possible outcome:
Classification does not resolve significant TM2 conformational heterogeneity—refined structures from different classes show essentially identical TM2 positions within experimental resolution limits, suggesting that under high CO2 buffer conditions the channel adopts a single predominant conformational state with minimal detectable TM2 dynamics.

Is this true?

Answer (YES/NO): NO